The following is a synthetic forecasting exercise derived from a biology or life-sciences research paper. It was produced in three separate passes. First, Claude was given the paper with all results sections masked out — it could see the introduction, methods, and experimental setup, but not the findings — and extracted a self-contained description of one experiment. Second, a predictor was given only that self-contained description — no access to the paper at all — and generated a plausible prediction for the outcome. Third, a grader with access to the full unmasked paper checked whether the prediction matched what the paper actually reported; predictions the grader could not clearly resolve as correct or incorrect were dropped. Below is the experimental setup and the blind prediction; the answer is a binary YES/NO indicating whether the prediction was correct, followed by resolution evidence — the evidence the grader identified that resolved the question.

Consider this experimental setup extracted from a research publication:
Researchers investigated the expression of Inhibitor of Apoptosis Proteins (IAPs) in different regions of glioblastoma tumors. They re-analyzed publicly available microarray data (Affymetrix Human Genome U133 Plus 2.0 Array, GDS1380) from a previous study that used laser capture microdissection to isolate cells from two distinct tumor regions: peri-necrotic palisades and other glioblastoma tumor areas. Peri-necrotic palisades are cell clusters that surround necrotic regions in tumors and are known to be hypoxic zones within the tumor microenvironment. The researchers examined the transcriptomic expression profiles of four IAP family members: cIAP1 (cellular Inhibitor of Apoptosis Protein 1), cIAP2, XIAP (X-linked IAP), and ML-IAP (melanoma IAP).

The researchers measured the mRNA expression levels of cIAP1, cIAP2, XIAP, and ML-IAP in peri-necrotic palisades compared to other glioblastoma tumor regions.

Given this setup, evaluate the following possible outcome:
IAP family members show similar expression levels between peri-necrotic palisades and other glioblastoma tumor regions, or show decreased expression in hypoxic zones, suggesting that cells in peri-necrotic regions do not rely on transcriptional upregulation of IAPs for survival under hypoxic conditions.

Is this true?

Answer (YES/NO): YES